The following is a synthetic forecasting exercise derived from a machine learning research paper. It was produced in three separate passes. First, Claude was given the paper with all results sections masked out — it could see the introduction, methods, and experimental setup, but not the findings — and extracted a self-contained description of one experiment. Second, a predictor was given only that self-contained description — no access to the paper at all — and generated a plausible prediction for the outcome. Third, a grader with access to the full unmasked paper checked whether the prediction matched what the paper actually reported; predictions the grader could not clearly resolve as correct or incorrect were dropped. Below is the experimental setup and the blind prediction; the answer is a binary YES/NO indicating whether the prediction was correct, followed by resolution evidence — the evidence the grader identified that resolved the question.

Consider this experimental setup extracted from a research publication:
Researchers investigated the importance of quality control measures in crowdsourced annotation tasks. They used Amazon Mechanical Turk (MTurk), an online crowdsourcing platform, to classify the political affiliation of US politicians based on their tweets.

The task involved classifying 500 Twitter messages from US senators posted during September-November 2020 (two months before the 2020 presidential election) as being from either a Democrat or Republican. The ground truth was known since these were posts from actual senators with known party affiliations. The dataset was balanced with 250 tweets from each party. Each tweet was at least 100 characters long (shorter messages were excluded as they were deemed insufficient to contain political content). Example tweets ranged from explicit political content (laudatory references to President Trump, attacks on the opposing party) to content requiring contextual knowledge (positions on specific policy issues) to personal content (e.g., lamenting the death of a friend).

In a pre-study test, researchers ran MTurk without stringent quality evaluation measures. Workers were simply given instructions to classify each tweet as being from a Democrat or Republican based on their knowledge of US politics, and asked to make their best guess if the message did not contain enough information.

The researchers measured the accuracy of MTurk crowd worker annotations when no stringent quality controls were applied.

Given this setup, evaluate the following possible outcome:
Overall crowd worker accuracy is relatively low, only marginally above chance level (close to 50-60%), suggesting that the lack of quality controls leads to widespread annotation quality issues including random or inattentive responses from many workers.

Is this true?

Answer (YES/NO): YES